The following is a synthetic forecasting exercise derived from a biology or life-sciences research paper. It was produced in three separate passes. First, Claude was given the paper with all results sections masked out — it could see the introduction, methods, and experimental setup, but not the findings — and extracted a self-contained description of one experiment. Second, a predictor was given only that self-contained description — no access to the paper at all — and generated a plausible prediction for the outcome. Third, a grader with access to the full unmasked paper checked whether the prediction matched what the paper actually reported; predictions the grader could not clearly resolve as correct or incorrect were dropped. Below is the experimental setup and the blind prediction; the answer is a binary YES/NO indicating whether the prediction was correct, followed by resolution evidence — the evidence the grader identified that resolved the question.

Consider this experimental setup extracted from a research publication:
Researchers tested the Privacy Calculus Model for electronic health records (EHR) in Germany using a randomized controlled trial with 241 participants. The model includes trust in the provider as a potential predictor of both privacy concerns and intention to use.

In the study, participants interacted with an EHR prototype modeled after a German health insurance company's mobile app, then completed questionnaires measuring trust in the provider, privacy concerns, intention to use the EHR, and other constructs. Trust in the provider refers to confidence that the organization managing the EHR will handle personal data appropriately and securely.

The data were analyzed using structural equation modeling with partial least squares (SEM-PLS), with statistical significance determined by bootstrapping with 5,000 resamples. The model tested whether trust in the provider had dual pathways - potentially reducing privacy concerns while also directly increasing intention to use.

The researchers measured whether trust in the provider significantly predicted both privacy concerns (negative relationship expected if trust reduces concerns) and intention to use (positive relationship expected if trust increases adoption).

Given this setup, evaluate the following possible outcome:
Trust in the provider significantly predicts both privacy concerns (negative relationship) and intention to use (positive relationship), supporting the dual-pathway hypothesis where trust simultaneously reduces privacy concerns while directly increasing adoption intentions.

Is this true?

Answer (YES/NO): NO